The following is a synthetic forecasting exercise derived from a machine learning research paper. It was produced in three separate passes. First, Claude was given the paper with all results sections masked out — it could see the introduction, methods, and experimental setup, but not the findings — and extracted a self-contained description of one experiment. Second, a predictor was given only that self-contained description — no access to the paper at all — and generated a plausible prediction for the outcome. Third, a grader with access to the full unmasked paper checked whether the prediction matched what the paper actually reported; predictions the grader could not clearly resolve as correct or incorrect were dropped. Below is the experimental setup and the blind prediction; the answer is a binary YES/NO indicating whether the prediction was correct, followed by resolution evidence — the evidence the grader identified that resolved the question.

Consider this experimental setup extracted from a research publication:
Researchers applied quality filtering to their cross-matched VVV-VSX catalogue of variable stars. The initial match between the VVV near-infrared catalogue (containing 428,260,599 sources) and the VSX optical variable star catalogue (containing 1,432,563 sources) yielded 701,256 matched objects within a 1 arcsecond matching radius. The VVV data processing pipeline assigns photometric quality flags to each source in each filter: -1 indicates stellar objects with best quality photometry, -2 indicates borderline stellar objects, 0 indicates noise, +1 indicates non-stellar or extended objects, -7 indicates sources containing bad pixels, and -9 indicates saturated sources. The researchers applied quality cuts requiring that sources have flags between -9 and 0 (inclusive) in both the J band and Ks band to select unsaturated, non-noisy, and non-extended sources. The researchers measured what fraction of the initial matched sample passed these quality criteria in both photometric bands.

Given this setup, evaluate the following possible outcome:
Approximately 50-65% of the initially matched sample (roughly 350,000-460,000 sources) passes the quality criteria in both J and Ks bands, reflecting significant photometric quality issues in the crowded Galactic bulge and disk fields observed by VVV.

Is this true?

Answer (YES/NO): NO